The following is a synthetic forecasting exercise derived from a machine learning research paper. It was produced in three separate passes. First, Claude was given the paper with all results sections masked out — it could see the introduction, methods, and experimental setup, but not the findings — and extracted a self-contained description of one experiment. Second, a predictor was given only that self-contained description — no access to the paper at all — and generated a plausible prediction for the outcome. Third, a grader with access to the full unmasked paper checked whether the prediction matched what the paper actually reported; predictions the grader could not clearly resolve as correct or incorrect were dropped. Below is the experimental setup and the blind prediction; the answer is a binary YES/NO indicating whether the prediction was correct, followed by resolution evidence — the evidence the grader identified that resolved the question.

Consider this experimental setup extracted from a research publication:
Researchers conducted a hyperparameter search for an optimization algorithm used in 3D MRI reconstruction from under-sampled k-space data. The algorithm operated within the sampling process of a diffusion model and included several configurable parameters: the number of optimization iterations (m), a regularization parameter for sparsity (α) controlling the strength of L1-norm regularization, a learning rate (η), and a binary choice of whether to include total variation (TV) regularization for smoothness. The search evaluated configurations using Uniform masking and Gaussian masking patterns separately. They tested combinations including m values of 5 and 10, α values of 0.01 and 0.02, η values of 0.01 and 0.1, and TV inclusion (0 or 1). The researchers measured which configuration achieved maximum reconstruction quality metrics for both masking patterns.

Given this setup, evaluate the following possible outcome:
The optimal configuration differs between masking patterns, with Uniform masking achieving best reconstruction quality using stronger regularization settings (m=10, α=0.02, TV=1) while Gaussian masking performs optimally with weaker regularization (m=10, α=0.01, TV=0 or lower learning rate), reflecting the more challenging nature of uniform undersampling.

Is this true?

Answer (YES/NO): NO